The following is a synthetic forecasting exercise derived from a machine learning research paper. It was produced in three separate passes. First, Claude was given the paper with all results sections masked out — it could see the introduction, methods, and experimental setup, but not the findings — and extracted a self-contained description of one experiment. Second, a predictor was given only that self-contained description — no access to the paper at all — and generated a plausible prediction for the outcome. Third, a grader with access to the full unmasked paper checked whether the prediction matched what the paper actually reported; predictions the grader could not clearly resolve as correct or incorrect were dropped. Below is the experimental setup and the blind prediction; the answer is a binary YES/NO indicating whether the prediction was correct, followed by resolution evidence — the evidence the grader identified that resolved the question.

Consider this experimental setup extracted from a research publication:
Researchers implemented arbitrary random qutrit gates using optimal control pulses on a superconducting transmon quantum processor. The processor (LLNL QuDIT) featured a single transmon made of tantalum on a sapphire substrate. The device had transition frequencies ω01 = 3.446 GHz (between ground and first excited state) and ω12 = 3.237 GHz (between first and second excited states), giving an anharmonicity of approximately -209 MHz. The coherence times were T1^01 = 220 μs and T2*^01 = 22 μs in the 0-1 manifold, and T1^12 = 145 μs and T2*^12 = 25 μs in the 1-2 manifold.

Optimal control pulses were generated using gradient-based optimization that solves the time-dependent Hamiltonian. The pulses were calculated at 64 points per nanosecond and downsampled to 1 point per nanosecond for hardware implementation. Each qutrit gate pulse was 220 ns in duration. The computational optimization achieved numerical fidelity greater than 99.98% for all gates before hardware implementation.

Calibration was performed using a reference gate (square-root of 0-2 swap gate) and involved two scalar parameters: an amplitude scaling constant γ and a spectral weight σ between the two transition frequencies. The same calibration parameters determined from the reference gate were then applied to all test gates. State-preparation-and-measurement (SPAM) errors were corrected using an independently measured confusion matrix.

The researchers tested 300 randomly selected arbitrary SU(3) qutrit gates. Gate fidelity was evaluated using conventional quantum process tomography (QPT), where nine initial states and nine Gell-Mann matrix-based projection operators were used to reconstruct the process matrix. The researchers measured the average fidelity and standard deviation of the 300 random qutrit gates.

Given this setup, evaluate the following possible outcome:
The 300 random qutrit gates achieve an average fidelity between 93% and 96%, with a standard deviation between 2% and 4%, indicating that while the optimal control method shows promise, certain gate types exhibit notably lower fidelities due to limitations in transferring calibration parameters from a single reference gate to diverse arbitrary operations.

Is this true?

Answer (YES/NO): NO